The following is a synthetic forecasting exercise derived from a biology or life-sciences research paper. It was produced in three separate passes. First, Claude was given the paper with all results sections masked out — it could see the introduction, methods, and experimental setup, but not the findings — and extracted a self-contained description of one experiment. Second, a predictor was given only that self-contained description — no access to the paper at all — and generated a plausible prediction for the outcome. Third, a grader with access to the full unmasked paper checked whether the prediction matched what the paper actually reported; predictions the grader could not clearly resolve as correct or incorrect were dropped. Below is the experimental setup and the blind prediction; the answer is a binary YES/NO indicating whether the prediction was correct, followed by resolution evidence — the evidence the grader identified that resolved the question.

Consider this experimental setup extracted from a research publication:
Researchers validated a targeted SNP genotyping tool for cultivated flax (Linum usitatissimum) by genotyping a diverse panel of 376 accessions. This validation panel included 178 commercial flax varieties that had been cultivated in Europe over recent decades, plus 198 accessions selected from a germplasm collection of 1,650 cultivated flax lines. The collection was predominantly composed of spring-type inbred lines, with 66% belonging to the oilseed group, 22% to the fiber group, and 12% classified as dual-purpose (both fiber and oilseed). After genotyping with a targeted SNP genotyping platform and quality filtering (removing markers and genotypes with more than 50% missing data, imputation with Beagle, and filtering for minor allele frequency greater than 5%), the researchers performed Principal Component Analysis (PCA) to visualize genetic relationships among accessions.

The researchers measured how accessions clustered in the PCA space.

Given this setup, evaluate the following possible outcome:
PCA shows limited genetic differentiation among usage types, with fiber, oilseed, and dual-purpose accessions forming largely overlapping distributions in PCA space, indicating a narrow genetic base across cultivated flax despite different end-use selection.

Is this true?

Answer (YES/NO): NO